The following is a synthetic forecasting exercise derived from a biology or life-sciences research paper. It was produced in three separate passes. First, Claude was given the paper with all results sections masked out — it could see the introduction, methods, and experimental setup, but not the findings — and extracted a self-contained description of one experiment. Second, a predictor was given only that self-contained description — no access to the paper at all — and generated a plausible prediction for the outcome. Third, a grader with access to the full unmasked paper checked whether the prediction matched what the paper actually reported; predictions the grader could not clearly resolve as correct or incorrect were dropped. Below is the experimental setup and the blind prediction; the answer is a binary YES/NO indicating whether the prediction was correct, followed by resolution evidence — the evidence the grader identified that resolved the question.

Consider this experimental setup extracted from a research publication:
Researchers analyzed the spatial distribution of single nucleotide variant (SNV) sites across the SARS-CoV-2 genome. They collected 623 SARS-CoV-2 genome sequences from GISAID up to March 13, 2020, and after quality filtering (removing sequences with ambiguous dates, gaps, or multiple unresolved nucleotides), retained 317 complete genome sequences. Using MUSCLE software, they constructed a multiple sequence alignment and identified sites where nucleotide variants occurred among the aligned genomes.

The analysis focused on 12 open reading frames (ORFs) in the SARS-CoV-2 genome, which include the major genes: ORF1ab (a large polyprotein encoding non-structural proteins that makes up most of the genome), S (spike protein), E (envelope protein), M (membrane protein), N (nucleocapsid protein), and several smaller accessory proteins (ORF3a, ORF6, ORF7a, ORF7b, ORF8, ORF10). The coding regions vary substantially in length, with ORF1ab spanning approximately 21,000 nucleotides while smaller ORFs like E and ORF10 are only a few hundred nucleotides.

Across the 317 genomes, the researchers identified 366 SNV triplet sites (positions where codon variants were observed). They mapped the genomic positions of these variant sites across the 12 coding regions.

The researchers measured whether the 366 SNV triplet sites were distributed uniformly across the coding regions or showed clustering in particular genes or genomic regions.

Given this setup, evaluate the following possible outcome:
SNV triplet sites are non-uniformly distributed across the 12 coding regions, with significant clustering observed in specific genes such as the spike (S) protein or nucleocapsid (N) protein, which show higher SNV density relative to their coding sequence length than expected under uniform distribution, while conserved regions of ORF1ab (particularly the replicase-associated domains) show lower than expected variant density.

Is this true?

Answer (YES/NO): NO